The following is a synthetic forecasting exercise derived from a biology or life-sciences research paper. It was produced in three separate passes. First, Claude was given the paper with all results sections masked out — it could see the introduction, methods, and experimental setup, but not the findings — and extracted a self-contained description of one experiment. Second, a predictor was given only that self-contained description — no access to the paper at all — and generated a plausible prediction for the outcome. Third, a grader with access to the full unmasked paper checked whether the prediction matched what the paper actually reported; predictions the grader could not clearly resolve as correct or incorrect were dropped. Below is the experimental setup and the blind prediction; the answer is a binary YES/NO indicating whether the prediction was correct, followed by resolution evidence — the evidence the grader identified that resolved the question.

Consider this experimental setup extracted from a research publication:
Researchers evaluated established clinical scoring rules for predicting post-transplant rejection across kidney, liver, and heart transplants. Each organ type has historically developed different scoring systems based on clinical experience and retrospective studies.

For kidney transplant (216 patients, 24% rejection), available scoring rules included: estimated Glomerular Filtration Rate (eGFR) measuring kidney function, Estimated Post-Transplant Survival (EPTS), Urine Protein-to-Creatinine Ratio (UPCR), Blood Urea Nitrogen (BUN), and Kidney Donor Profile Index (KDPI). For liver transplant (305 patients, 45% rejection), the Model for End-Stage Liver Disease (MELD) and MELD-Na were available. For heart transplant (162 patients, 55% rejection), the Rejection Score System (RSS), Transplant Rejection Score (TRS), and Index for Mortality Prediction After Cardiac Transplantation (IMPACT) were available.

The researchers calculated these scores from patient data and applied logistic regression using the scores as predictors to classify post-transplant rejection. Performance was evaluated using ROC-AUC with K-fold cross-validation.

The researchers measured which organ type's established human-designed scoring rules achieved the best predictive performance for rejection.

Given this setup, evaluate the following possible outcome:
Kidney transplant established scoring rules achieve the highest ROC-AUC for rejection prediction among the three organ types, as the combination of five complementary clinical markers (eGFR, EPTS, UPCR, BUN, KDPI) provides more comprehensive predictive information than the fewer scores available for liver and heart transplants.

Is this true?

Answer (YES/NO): NO